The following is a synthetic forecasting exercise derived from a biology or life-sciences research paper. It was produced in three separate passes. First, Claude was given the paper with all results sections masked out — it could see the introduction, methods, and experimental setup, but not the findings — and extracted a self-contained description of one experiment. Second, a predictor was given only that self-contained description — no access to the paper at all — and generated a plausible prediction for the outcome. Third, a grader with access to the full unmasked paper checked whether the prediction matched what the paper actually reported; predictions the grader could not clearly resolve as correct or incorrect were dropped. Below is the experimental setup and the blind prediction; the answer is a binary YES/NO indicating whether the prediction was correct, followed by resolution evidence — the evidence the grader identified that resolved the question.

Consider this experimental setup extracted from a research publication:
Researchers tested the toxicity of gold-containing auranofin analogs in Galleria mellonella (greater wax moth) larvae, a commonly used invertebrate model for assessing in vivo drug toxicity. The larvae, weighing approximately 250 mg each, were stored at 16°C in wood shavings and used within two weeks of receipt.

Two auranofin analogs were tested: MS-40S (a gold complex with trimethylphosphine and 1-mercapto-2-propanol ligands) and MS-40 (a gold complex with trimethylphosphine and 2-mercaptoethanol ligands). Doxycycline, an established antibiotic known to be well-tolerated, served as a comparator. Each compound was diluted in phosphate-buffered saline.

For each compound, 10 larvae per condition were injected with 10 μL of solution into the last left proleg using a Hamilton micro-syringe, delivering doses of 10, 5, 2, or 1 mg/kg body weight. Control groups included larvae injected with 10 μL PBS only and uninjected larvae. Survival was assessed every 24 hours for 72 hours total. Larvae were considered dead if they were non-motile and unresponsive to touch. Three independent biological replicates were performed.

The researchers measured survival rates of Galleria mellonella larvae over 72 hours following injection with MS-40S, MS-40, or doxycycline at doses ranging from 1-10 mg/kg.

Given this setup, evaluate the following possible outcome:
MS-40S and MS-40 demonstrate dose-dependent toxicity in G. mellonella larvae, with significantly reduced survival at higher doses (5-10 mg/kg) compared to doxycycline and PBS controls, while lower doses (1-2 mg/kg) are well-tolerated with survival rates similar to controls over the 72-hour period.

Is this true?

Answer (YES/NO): NO